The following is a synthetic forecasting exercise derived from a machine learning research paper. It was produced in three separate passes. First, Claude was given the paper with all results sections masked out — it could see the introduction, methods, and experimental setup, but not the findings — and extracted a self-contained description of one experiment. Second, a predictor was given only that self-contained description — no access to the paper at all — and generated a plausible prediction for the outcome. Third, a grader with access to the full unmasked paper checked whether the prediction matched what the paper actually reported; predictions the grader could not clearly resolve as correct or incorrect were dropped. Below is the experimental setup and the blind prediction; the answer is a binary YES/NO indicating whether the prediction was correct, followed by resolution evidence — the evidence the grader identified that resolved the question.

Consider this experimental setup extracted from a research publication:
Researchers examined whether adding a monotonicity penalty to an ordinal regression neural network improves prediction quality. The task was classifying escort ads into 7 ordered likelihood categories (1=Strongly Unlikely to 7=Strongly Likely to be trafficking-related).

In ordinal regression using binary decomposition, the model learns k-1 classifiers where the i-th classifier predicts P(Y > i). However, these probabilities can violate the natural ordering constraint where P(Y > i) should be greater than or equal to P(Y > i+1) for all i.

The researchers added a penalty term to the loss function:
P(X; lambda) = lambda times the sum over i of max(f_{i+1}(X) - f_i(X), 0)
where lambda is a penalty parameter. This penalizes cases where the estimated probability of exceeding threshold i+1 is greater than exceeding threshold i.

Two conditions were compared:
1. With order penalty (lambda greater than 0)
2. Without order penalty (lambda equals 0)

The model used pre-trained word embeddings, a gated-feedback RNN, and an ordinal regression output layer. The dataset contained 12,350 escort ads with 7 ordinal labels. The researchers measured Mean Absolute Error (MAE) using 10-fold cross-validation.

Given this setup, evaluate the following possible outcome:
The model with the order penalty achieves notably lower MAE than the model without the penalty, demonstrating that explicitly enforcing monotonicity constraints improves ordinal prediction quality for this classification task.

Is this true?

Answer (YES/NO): NO